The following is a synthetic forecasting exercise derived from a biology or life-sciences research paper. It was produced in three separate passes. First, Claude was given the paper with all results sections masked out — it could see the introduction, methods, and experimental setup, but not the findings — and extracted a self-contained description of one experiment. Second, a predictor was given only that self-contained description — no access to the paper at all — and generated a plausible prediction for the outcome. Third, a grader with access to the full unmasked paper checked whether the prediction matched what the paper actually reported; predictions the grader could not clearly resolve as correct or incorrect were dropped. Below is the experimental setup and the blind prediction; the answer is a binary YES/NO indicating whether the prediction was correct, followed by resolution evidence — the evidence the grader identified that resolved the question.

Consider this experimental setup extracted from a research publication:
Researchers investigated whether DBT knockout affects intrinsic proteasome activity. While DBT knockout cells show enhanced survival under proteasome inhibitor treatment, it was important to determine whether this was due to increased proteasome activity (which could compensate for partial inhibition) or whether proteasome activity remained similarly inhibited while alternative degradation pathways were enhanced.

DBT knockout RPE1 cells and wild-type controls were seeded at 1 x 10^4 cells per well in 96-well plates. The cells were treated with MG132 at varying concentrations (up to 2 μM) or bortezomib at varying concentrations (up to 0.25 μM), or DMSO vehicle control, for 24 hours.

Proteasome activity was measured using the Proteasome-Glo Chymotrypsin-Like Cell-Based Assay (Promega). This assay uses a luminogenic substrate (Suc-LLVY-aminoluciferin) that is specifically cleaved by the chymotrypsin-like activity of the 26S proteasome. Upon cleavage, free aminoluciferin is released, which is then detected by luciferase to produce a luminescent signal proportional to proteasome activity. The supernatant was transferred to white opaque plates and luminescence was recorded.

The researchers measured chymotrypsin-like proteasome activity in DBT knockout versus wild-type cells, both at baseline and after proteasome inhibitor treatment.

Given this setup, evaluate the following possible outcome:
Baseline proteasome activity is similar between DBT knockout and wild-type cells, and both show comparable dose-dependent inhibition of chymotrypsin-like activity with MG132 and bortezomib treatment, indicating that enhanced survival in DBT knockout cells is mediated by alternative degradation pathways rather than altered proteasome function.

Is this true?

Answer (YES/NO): YES